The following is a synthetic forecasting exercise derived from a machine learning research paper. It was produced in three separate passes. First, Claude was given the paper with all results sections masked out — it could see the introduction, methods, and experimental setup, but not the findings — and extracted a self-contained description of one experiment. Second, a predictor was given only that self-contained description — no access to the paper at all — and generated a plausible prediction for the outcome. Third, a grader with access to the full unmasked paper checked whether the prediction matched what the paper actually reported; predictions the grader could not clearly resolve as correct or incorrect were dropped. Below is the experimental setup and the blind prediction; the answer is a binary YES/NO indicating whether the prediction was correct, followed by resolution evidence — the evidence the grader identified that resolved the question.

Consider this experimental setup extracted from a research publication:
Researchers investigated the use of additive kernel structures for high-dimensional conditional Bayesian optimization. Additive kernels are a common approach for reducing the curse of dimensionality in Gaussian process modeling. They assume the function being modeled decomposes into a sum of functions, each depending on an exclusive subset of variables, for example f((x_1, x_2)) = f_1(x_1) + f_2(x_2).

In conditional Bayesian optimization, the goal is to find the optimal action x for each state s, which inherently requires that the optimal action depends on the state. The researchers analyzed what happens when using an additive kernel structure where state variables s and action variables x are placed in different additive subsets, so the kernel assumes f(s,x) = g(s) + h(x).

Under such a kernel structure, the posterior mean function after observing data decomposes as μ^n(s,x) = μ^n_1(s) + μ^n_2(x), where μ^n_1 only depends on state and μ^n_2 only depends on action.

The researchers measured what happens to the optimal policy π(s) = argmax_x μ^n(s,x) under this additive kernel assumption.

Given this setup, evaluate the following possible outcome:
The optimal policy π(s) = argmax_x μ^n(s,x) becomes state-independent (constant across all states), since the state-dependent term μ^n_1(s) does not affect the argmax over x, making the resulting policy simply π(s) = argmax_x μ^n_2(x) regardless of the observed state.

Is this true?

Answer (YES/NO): YES